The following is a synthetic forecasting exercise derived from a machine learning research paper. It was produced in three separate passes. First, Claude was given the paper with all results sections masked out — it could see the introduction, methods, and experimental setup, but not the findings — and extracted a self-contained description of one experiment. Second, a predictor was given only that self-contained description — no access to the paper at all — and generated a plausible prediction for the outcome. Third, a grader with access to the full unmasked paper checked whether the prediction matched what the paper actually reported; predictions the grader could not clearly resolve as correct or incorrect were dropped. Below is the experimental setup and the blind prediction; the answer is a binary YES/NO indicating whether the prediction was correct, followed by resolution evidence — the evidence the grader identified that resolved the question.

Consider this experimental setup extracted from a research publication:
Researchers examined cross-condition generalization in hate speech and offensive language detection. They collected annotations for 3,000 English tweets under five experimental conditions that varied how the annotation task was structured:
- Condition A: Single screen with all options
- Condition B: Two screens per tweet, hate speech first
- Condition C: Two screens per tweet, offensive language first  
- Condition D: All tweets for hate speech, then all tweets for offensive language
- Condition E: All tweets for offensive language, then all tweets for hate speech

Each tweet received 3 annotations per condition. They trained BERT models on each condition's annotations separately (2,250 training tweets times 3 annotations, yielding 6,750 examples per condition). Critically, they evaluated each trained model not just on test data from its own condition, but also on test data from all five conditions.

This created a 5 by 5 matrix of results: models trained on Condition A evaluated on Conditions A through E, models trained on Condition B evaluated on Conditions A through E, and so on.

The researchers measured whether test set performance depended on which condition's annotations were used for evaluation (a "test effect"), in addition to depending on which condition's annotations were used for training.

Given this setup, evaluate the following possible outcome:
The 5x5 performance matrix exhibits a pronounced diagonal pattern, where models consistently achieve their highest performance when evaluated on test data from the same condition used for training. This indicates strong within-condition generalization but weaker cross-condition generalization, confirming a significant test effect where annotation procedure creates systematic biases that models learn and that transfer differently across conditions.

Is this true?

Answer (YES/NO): NO